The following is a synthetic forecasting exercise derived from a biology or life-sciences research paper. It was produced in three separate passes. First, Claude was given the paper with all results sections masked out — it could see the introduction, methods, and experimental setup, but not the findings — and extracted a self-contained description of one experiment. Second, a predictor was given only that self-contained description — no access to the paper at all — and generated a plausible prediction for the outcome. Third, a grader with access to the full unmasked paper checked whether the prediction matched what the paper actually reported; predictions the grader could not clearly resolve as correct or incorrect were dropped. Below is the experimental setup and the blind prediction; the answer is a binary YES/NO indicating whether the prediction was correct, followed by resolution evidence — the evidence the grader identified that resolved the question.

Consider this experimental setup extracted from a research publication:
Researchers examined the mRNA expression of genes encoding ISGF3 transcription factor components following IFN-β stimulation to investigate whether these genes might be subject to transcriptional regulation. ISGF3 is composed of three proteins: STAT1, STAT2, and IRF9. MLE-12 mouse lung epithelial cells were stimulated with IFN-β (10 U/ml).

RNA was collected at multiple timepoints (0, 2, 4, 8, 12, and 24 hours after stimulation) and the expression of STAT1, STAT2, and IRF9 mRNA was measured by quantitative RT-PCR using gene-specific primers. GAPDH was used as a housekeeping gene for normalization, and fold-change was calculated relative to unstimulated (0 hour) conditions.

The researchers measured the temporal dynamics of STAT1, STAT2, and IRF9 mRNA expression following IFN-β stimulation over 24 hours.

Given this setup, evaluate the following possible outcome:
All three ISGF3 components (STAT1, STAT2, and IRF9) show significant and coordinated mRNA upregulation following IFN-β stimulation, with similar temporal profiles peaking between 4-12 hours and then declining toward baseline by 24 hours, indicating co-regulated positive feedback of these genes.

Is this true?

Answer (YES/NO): NO